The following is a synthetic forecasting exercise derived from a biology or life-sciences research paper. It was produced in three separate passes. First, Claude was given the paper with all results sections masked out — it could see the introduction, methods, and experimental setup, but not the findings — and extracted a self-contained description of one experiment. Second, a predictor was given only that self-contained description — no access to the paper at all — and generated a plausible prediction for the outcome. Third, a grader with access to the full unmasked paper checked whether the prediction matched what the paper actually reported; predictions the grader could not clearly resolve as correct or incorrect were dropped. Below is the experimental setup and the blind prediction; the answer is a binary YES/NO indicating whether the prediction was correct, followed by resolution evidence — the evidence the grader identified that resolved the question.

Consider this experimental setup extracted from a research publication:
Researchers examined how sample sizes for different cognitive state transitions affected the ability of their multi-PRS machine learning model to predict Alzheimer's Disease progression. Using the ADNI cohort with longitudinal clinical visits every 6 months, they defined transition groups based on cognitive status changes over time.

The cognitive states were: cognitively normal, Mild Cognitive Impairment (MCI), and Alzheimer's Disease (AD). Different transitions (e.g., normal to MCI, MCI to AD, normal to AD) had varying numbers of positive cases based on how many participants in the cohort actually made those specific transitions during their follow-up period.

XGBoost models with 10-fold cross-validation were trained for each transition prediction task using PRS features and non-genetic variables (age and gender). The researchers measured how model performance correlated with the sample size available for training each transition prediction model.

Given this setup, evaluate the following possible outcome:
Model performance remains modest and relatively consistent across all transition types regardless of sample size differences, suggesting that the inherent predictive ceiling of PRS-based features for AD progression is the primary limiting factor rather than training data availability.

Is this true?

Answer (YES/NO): NO